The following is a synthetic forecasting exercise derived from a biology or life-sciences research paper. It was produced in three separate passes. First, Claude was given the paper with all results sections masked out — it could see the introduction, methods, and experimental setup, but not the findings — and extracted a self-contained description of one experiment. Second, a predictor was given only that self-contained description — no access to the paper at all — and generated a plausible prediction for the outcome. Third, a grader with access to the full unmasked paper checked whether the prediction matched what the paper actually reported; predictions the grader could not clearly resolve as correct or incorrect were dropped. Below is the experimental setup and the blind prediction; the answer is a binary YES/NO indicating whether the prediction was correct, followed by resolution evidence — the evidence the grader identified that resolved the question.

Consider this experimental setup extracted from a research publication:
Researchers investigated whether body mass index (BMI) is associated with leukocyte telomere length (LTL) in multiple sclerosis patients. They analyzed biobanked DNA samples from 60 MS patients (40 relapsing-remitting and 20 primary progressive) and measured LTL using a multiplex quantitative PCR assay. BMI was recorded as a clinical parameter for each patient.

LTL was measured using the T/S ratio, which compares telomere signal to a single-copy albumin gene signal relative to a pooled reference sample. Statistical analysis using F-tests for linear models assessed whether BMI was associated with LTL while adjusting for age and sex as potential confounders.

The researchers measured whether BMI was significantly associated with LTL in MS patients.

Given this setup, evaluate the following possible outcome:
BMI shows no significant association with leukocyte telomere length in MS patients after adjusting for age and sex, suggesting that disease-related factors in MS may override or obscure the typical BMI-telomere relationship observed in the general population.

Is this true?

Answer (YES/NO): YES